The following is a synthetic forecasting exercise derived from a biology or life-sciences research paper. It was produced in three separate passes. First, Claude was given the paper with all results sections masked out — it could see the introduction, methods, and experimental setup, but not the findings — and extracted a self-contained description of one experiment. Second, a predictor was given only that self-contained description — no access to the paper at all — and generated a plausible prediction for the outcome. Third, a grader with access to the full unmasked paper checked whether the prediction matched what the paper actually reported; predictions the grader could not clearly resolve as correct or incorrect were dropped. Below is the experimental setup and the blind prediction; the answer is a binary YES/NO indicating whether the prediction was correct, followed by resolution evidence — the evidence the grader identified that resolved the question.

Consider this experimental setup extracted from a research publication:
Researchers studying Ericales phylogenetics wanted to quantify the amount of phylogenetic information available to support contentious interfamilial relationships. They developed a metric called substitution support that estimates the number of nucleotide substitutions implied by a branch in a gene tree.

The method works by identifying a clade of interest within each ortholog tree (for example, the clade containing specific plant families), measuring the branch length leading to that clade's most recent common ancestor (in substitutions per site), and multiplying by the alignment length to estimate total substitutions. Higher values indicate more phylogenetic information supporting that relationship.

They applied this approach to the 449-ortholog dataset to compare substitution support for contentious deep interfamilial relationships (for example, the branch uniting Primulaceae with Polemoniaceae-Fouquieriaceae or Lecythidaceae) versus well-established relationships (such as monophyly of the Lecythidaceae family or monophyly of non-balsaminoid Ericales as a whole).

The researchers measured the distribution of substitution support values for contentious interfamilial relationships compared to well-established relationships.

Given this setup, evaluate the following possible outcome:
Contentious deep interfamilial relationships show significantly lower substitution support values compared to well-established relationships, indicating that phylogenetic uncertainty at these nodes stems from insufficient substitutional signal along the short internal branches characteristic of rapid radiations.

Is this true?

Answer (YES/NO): YES